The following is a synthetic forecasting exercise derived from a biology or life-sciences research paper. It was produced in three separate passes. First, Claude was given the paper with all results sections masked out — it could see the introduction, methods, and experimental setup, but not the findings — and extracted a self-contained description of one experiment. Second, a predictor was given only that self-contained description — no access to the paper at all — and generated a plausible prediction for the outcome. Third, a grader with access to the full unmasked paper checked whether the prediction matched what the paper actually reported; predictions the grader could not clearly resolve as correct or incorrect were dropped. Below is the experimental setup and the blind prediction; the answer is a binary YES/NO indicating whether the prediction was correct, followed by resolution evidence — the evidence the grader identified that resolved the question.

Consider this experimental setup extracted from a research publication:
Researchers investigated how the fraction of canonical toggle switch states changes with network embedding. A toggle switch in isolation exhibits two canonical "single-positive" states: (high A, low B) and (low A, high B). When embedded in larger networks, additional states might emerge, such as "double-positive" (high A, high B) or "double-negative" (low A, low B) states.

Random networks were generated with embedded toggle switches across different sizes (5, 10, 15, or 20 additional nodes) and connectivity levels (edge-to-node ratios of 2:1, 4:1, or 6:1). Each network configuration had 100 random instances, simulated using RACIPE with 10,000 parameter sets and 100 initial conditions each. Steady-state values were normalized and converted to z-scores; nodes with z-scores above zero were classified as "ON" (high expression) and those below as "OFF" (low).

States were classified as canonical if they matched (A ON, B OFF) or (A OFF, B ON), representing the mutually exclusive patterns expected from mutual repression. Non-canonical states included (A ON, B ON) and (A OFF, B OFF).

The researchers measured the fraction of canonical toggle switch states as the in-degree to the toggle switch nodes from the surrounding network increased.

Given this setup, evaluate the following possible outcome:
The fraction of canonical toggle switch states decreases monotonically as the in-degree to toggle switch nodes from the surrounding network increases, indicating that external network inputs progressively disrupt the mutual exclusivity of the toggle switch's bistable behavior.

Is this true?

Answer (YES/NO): YES